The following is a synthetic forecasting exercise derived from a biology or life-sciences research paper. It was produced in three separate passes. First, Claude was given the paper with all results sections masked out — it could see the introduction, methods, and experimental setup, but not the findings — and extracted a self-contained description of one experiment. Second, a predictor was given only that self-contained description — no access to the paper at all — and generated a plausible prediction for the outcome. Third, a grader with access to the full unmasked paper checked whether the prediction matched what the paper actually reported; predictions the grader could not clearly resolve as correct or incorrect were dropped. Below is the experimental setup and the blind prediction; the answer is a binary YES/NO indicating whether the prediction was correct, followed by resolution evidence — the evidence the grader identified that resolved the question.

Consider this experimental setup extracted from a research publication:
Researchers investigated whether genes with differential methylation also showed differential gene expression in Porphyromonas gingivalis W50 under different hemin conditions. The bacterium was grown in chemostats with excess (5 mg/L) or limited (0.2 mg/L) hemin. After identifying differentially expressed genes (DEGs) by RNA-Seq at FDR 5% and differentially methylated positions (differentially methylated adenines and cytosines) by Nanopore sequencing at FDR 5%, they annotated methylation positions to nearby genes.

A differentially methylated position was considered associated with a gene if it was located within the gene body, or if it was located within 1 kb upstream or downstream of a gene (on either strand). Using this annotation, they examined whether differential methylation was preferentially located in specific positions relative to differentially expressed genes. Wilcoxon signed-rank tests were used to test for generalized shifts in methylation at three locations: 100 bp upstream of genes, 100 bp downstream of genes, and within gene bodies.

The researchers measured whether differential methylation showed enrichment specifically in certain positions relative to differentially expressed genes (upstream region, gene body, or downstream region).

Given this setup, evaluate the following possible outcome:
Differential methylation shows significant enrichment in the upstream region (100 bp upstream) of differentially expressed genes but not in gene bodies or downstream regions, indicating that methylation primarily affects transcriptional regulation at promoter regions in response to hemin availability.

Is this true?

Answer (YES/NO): NO